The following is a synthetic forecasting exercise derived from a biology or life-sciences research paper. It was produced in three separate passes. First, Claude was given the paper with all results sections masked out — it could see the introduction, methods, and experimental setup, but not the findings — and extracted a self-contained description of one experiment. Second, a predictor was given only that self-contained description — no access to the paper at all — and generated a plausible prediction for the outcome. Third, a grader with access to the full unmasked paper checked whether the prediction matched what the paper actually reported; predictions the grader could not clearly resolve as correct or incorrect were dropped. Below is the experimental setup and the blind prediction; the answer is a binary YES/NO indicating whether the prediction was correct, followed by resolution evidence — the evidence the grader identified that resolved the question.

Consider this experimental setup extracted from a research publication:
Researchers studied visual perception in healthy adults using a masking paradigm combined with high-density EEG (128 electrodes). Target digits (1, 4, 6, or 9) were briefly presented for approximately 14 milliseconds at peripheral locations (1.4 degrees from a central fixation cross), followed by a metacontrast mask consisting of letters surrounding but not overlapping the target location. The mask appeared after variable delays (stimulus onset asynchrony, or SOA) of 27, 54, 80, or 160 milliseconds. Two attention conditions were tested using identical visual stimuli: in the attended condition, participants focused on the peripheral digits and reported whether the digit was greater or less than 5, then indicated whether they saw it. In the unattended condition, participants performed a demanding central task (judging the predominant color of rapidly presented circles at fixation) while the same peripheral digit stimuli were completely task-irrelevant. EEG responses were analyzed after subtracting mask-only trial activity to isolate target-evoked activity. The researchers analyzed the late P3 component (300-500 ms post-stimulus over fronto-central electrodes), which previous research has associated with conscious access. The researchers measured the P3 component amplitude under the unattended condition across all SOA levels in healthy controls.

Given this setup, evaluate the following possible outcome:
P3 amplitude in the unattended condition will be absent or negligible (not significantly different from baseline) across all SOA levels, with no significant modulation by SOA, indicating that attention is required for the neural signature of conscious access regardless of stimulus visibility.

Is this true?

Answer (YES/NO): YES